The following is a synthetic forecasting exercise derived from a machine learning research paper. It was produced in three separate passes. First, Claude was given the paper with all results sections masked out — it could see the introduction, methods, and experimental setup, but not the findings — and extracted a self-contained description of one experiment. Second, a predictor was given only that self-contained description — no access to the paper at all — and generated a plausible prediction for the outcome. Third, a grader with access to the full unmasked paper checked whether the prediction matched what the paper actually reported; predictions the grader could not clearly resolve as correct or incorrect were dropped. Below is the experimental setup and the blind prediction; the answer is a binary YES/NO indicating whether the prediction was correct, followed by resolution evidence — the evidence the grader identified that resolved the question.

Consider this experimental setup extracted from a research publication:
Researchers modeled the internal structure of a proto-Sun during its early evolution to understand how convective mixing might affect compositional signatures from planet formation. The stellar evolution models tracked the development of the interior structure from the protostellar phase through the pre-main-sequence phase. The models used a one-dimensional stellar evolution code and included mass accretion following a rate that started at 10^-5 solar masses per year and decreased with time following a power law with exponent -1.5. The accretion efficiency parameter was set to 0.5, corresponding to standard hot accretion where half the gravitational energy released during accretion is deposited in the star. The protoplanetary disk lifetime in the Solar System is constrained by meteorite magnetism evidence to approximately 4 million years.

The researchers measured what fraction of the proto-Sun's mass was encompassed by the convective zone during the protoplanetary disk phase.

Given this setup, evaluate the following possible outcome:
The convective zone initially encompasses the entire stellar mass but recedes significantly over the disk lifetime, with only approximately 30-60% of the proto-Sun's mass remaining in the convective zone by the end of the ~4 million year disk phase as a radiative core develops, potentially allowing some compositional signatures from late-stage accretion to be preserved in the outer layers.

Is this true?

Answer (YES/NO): NO